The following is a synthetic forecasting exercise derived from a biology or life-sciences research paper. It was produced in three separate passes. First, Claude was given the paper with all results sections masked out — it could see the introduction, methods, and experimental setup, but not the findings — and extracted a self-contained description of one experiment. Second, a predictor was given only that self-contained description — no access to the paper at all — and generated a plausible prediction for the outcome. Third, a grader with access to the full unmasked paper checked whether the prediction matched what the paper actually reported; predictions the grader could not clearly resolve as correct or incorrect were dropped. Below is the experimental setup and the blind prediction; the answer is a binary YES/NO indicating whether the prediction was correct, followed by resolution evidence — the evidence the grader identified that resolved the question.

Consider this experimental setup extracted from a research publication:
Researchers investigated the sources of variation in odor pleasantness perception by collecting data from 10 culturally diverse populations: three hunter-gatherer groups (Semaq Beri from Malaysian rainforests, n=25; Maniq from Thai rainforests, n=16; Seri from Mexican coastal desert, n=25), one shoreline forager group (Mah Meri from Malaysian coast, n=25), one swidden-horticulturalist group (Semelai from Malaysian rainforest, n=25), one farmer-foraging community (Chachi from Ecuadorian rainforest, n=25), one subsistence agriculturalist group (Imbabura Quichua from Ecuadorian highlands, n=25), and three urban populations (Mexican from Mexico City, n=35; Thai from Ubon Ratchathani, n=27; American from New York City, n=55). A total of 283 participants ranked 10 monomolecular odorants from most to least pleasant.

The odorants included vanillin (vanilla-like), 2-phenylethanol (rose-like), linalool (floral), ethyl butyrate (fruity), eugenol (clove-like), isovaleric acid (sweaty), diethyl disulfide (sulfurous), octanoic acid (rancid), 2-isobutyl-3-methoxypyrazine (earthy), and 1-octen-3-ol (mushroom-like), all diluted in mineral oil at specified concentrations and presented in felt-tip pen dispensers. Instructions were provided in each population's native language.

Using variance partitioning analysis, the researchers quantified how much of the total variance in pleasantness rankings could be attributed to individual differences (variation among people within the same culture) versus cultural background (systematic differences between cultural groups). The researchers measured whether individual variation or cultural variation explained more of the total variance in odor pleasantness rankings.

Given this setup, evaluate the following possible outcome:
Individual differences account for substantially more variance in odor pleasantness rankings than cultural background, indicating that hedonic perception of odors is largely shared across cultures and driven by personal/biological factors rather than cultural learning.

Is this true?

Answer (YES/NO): YES